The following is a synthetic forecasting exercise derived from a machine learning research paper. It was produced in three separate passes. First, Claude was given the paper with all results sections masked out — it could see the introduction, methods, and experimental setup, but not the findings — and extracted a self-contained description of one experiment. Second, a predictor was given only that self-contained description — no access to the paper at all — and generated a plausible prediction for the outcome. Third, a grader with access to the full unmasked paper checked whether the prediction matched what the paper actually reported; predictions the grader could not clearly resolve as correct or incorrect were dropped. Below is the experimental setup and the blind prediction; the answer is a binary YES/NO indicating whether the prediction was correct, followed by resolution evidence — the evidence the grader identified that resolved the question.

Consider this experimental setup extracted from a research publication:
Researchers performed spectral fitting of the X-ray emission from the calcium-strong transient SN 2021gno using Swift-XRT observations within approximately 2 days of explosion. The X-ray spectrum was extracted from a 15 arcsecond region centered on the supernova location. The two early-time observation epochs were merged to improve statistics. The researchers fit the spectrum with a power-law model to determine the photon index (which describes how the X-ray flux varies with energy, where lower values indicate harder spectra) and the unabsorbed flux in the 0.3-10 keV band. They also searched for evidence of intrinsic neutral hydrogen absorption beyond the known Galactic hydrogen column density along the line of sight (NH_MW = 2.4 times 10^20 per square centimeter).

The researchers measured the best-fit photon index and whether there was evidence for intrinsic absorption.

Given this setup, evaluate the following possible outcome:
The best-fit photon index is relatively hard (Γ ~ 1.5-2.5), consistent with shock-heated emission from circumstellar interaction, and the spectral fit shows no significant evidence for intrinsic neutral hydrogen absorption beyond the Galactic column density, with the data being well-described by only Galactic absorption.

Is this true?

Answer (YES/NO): NO